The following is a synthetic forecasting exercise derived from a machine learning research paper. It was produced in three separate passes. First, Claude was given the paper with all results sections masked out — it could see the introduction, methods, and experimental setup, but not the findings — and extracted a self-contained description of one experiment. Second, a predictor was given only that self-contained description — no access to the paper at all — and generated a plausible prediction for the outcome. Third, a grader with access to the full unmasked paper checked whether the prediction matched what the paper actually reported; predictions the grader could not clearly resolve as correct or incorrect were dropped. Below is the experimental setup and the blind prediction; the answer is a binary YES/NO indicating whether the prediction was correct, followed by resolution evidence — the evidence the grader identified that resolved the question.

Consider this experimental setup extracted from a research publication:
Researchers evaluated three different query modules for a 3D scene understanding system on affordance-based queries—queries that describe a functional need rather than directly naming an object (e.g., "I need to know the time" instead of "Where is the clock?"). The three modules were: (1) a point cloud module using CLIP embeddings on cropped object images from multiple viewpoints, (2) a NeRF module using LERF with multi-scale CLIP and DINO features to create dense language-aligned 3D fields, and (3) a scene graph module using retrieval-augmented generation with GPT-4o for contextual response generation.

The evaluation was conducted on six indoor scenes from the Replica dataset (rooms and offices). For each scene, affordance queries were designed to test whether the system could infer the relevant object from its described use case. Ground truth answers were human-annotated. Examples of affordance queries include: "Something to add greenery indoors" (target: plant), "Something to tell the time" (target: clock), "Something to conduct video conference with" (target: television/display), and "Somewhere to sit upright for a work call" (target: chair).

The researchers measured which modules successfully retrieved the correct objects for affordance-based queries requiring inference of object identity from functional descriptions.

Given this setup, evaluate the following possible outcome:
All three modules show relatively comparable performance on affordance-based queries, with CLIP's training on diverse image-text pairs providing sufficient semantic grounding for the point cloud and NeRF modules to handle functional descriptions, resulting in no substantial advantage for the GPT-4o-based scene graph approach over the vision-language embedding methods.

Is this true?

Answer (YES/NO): NO